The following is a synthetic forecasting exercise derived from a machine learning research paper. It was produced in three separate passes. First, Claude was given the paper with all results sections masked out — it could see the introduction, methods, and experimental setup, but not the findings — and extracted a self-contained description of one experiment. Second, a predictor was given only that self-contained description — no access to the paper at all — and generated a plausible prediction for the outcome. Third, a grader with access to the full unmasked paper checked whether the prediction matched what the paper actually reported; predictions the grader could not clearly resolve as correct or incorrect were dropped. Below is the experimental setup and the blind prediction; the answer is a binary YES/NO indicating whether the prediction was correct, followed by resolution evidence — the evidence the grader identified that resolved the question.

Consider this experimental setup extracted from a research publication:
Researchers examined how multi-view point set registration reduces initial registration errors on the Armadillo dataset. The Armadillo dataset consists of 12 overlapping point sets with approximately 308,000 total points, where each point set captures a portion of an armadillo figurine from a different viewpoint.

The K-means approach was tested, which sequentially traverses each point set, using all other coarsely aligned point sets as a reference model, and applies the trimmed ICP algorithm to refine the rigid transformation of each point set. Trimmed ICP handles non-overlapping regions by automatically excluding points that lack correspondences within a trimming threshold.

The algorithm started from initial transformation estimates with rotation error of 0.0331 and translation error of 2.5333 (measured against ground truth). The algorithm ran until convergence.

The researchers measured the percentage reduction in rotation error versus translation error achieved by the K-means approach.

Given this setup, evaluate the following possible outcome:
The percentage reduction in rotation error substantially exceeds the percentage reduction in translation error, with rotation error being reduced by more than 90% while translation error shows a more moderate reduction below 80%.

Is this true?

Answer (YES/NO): NO